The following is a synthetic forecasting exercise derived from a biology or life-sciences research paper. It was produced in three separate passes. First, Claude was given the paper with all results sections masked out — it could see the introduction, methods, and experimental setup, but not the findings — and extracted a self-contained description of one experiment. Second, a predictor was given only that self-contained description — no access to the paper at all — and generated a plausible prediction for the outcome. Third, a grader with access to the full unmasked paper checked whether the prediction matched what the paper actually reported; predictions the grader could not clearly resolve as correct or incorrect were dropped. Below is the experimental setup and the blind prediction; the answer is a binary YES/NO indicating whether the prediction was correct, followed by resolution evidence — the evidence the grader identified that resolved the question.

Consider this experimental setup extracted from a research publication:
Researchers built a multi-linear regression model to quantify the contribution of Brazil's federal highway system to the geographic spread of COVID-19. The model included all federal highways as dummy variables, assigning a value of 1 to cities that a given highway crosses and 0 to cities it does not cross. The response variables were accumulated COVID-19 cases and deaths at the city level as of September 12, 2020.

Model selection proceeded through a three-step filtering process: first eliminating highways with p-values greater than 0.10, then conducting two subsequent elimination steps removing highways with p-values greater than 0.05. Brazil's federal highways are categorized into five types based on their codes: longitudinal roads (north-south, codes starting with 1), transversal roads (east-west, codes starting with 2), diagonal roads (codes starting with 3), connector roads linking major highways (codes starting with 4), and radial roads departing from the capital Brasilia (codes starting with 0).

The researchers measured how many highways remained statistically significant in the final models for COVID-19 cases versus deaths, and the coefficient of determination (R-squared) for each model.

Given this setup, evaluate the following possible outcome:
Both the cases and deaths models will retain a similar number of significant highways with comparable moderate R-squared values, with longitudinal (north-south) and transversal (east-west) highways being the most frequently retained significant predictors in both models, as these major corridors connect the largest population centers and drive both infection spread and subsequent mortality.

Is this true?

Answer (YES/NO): NO